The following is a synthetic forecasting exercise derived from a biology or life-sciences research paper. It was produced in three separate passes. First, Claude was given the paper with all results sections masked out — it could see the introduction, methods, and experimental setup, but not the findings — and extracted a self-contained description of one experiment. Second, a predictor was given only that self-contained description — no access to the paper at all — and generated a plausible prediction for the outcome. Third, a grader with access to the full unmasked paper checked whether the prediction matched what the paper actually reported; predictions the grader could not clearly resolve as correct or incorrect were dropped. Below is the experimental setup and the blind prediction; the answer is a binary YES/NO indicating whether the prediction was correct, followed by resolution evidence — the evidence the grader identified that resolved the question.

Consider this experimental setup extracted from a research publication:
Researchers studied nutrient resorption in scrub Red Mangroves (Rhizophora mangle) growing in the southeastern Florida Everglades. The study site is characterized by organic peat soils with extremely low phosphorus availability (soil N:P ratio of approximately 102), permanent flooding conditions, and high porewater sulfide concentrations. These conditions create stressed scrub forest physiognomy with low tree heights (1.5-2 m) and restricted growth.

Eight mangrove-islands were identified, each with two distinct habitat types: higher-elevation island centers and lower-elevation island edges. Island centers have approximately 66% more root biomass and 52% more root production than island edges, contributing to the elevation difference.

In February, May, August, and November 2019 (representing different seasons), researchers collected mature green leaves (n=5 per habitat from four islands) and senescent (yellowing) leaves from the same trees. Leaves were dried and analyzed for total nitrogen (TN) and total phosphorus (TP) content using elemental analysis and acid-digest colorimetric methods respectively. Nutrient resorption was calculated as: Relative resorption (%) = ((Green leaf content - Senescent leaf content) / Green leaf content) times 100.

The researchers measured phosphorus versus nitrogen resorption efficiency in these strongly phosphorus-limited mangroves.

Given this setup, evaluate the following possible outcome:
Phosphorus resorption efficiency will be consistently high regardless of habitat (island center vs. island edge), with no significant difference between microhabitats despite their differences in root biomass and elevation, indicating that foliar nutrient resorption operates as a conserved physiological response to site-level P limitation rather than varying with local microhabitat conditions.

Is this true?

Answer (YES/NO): NO